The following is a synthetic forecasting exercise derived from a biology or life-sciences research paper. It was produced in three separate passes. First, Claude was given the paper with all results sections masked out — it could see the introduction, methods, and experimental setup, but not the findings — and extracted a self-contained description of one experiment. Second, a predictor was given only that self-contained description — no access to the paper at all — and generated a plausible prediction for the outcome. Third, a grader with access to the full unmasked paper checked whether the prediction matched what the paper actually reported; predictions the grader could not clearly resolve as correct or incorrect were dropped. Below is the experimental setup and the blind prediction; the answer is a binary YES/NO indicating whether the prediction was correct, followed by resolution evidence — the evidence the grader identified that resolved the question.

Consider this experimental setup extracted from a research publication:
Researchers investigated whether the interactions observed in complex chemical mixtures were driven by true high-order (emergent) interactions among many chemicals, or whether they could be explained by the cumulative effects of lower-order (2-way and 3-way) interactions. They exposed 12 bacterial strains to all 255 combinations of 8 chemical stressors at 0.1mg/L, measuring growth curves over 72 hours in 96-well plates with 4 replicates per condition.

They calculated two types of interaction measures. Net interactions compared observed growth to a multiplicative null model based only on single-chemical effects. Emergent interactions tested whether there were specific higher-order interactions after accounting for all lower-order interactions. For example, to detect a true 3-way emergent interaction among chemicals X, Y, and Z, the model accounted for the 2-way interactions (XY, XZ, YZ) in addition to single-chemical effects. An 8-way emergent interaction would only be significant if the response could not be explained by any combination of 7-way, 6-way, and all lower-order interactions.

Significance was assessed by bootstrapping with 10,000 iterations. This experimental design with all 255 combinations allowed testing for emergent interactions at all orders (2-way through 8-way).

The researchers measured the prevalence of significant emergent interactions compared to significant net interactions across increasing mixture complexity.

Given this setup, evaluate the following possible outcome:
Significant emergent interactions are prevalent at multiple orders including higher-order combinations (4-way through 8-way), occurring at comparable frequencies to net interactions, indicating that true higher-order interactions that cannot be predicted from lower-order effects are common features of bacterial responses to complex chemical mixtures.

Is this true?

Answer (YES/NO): NO